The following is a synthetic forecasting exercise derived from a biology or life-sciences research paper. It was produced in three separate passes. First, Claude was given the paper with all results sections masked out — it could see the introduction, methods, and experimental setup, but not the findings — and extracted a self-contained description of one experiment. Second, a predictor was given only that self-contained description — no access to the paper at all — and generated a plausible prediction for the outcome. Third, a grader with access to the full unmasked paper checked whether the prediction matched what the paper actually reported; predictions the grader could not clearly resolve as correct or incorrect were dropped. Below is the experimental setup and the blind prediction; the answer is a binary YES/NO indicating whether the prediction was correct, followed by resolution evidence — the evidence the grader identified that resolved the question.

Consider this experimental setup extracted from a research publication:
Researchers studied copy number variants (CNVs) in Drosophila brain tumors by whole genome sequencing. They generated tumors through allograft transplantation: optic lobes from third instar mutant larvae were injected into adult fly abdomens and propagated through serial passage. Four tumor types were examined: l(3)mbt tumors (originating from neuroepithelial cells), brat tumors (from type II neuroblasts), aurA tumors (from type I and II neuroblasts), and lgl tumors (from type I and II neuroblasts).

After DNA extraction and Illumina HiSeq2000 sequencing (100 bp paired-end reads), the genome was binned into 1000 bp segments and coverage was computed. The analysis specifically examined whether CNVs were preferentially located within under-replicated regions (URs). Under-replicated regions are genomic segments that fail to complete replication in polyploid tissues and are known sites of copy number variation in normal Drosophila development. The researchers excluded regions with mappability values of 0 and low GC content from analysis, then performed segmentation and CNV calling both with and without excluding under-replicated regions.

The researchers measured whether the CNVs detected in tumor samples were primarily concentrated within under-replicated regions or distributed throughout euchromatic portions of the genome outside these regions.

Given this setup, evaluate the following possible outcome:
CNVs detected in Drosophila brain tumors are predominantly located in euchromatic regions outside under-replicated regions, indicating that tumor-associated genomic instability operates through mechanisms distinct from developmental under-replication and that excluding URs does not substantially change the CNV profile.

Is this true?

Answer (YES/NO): NO